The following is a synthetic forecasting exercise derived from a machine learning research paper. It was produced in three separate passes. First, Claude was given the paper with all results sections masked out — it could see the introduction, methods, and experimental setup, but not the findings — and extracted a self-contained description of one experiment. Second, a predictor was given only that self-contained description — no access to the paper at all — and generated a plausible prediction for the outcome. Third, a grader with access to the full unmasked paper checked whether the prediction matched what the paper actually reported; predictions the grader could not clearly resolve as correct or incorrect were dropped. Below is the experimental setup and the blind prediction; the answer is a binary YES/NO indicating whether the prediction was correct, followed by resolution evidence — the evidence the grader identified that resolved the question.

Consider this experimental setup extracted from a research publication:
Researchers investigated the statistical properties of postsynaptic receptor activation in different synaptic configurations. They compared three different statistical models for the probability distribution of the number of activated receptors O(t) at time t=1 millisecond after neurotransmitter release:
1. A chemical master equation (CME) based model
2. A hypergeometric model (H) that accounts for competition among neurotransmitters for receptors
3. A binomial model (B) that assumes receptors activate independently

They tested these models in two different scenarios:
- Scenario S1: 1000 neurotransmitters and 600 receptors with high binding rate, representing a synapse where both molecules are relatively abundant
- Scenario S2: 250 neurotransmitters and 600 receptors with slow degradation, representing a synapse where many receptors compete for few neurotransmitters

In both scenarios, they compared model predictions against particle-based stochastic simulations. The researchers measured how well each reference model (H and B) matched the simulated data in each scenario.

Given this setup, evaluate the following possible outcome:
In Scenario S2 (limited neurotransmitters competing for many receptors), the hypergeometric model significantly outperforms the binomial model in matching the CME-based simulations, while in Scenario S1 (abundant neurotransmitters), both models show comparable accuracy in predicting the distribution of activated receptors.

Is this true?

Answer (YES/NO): NO